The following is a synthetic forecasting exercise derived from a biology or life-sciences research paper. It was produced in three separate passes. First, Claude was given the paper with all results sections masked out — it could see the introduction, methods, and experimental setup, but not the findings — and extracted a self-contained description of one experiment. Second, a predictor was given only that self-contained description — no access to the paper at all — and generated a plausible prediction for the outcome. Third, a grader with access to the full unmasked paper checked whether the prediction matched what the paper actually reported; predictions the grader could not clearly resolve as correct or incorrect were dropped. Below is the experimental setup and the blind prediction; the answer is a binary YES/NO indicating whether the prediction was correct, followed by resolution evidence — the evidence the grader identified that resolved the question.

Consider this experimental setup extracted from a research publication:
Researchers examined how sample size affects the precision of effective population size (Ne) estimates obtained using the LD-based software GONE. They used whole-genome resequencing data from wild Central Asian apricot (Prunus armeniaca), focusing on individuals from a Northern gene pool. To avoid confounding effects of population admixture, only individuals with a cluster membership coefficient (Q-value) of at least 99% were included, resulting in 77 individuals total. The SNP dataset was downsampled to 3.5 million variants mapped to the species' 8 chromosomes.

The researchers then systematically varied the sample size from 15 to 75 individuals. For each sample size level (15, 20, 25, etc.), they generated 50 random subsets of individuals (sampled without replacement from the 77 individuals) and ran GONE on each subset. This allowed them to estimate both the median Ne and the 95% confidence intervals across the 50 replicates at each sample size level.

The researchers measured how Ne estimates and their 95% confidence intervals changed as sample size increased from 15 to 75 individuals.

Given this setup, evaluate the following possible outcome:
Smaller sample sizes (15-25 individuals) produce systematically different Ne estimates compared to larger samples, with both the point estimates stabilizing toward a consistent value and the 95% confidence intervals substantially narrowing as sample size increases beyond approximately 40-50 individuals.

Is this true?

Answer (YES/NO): NO